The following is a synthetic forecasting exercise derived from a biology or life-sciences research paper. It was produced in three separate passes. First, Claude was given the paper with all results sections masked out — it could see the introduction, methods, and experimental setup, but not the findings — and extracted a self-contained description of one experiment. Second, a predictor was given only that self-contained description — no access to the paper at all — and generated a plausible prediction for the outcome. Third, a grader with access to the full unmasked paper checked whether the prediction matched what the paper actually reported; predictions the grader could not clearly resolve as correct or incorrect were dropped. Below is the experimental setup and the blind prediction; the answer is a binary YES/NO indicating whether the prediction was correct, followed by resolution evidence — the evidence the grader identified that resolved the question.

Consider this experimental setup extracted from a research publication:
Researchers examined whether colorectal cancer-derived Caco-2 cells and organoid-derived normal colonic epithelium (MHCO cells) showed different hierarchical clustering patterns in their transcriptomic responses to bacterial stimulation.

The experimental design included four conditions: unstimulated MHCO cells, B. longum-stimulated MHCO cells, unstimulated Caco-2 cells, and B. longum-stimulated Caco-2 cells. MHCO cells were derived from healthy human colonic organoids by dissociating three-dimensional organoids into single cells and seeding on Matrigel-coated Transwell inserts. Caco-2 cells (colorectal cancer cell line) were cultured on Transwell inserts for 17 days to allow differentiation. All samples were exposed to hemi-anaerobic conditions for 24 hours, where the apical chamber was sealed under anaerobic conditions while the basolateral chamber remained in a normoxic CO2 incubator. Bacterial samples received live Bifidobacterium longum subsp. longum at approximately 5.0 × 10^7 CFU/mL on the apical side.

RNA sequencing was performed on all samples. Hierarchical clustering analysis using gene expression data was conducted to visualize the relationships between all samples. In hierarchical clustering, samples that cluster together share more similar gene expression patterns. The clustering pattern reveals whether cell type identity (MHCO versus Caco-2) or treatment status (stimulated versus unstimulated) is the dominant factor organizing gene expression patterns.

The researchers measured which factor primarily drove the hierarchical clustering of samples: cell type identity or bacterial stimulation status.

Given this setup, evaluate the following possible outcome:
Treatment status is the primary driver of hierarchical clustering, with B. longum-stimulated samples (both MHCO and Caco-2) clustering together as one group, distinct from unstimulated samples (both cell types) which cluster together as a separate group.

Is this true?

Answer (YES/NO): NO